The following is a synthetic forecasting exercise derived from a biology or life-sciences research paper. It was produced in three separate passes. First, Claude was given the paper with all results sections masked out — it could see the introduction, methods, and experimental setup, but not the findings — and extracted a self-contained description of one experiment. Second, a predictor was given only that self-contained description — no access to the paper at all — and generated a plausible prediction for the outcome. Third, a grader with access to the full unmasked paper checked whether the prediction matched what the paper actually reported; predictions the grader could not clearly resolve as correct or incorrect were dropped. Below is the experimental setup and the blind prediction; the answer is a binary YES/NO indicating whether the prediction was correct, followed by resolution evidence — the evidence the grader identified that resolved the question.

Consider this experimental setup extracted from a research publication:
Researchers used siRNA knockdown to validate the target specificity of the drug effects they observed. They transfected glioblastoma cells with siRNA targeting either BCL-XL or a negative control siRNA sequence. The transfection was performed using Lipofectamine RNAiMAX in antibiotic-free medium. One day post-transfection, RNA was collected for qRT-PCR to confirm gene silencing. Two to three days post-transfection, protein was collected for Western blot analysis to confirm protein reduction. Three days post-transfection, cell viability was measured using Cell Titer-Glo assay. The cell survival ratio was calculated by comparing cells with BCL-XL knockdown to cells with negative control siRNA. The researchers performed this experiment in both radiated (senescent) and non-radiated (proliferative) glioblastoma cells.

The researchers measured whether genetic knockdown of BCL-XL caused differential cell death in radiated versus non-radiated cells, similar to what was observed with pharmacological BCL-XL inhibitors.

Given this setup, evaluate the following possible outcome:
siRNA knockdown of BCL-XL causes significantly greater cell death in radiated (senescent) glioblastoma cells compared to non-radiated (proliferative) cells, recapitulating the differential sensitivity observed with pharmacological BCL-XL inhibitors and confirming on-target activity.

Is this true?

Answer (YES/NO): YES